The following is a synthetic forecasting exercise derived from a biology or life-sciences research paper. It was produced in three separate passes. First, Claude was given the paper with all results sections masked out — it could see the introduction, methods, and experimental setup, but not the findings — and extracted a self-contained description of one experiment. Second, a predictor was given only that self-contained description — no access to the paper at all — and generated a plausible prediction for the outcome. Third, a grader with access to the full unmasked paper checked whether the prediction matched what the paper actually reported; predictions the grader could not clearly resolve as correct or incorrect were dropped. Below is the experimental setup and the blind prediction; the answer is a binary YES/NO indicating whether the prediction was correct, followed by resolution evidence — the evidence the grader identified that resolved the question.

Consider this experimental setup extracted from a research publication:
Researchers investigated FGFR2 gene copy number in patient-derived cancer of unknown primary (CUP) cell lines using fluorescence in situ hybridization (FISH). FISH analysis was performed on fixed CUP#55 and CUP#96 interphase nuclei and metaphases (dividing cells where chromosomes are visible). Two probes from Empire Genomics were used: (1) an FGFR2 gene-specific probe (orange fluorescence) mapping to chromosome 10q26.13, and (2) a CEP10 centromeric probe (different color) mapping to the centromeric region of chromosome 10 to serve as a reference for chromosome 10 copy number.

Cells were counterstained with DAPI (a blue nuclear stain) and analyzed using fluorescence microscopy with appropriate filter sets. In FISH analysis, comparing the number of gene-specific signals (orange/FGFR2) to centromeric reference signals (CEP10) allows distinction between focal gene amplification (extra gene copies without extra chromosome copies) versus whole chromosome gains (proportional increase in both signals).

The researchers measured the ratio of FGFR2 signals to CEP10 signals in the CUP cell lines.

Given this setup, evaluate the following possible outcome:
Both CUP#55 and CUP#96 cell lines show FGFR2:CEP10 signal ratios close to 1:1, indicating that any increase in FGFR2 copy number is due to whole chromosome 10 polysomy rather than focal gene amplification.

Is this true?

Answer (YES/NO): NO